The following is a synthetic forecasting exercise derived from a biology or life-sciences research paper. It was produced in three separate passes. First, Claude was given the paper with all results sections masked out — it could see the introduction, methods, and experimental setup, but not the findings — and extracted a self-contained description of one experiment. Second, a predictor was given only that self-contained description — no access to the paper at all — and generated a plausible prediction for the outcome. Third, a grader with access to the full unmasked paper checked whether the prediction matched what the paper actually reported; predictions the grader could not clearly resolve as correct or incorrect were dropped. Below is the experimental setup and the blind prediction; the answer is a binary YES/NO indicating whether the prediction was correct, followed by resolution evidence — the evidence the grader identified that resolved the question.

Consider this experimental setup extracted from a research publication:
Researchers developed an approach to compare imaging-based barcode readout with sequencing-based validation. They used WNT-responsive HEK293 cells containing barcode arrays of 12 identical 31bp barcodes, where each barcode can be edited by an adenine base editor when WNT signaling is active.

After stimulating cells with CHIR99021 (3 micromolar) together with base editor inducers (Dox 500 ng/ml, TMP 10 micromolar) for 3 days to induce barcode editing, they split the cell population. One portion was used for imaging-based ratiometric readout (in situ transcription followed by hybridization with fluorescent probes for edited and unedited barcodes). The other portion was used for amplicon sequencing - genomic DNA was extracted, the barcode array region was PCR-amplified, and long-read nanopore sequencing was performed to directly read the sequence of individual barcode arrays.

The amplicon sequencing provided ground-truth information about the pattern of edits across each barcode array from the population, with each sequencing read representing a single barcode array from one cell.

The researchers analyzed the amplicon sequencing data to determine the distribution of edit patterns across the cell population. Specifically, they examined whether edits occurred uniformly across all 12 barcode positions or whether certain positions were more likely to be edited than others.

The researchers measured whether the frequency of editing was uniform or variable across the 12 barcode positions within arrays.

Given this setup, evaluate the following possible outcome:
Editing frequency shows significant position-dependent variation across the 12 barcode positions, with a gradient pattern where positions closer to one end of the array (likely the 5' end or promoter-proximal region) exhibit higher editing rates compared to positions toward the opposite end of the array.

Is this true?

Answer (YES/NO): NO